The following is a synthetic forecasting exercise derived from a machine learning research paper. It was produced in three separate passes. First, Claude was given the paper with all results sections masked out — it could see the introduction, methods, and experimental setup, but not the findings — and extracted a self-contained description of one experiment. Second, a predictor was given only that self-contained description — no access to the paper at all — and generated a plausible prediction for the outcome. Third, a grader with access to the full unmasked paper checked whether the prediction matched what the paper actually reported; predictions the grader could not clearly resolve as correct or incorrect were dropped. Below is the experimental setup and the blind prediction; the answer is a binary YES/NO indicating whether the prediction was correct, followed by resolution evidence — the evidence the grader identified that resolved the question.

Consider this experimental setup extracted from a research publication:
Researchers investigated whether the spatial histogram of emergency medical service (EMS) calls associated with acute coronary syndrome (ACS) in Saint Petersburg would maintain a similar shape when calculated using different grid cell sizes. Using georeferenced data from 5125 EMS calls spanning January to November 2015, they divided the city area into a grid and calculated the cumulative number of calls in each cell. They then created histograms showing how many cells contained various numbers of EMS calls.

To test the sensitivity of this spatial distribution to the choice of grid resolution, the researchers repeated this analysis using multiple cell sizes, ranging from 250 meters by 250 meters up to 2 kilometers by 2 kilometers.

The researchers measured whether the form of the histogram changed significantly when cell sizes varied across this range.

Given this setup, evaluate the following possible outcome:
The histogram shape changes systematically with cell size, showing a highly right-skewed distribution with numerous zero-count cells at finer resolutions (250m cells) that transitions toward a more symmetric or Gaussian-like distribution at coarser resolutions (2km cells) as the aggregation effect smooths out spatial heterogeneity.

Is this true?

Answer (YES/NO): NO